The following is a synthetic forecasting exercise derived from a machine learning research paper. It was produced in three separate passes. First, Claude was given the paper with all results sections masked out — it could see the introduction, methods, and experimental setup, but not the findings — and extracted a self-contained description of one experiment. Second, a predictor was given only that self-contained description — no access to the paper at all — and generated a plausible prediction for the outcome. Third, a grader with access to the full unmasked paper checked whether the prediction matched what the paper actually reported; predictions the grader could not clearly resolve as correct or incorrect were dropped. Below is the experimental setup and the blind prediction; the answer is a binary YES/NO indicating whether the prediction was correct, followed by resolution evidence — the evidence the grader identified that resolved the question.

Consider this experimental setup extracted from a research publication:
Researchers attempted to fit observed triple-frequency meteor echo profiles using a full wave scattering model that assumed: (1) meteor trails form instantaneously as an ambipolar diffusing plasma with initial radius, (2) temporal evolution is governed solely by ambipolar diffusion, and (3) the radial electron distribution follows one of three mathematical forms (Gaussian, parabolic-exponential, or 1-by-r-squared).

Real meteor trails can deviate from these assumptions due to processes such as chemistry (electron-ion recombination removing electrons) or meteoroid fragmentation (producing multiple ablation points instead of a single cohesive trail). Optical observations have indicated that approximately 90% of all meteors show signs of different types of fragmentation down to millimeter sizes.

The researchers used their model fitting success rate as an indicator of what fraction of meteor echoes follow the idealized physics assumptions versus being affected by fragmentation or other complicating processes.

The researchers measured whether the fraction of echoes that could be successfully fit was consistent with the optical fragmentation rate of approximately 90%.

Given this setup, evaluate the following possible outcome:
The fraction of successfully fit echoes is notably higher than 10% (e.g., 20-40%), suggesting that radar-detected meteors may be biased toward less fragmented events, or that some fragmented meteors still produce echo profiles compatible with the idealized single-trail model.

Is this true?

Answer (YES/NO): NO